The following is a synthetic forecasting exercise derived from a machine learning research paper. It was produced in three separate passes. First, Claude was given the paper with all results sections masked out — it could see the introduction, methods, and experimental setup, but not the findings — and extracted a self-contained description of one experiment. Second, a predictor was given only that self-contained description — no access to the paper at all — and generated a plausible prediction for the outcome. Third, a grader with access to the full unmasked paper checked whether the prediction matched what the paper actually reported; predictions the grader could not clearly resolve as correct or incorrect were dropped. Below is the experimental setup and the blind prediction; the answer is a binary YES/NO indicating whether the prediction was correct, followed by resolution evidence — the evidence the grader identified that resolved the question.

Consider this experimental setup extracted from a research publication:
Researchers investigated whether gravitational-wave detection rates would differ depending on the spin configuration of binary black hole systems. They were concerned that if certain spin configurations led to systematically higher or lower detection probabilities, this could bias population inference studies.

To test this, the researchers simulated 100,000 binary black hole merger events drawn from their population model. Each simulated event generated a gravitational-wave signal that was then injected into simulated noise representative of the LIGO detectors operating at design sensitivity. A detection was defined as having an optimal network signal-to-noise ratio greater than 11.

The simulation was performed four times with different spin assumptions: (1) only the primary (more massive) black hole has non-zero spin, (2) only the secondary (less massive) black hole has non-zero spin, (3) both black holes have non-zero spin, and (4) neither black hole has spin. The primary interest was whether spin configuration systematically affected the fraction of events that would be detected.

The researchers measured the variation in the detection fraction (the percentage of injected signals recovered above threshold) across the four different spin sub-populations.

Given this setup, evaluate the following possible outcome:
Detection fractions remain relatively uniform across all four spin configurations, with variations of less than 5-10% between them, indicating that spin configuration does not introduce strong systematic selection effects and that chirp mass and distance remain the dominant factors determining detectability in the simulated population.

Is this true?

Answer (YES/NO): YES